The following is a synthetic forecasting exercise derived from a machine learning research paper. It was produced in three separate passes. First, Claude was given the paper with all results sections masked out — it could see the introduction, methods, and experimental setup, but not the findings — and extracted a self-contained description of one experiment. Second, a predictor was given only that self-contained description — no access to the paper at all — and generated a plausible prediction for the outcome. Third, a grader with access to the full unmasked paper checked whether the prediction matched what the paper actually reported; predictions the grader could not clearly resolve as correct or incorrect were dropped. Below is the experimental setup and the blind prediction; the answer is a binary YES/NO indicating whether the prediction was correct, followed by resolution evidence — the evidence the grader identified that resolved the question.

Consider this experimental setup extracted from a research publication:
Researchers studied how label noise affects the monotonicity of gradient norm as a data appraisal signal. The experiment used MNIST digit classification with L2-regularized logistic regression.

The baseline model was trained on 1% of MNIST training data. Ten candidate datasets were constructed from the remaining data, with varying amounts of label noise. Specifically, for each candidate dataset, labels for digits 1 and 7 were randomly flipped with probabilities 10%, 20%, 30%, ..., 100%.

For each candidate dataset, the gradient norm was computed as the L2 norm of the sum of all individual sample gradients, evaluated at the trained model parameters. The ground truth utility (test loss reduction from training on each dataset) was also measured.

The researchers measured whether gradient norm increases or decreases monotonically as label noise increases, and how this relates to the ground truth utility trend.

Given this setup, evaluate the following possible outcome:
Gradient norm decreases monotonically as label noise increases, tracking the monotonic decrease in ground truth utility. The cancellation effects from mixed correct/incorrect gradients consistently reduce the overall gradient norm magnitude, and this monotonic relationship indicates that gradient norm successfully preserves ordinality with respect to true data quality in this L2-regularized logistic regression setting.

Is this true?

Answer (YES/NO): NO